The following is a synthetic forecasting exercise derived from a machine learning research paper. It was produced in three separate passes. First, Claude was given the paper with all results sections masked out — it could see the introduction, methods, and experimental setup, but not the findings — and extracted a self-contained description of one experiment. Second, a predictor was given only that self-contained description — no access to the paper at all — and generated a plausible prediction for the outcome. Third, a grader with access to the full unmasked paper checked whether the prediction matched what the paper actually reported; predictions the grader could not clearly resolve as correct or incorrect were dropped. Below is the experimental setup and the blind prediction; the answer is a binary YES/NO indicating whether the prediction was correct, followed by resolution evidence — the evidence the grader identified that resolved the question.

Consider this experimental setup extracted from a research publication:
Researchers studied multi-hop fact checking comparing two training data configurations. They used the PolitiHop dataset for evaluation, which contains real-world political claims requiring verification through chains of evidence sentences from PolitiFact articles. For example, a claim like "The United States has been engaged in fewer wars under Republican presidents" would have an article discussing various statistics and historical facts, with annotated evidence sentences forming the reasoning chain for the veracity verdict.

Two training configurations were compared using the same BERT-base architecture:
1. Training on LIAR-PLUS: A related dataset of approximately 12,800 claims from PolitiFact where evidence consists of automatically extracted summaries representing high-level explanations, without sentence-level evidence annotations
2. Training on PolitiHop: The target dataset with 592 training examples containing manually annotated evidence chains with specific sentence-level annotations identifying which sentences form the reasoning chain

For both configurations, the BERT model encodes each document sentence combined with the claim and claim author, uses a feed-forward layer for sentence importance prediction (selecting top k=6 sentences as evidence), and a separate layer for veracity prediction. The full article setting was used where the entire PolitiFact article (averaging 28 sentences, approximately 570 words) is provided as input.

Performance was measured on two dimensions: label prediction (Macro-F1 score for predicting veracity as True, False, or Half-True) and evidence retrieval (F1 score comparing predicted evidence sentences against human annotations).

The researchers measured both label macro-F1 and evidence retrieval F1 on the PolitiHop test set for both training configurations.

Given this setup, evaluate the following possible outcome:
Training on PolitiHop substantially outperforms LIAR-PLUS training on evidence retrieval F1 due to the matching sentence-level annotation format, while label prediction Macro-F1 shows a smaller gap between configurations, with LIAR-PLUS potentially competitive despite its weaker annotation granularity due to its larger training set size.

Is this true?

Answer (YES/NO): NO